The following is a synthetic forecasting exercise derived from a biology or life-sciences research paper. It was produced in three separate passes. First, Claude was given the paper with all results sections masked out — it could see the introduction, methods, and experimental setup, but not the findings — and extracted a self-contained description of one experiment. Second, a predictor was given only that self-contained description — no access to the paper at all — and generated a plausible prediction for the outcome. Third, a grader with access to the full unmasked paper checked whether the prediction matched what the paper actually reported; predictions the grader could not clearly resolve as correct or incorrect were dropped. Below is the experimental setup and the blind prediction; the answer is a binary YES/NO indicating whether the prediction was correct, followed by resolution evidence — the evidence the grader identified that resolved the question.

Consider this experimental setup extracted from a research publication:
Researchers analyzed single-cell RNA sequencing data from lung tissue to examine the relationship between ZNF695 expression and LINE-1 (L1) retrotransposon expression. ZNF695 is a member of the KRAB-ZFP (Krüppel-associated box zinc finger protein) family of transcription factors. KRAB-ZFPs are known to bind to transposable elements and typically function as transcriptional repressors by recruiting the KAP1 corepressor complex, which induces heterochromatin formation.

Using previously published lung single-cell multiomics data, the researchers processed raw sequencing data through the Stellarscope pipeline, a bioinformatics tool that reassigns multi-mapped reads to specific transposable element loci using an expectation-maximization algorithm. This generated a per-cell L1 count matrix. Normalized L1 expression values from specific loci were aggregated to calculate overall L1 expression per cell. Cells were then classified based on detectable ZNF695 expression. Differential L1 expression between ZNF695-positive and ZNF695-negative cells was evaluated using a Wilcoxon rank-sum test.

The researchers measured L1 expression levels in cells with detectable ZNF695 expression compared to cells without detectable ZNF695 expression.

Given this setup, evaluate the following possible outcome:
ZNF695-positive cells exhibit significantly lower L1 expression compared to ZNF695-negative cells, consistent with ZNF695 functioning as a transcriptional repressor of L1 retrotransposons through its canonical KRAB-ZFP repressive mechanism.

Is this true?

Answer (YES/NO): NO